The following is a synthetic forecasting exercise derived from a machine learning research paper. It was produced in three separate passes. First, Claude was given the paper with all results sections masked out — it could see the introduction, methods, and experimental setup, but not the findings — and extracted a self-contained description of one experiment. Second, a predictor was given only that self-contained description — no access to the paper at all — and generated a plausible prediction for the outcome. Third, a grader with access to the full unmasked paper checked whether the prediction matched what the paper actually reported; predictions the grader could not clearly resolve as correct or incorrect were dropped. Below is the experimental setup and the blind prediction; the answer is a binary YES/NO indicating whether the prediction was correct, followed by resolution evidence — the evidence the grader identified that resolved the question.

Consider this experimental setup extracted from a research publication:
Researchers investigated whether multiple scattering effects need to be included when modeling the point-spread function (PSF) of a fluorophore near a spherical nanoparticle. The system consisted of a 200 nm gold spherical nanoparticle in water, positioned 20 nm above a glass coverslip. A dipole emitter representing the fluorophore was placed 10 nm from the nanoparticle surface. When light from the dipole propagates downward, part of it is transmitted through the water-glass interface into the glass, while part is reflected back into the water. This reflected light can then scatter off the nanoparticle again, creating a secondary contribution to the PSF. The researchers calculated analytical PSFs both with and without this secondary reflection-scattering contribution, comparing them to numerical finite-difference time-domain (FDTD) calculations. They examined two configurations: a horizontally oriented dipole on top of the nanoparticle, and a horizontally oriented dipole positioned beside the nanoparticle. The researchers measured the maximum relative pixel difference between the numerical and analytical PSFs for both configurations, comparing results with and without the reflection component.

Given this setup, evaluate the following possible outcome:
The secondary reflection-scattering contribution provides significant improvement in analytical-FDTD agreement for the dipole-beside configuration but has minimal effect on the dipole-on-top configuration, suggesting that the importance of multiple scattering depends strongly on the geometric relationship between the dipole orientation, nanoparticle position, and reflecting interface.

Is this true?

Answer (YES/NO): NO